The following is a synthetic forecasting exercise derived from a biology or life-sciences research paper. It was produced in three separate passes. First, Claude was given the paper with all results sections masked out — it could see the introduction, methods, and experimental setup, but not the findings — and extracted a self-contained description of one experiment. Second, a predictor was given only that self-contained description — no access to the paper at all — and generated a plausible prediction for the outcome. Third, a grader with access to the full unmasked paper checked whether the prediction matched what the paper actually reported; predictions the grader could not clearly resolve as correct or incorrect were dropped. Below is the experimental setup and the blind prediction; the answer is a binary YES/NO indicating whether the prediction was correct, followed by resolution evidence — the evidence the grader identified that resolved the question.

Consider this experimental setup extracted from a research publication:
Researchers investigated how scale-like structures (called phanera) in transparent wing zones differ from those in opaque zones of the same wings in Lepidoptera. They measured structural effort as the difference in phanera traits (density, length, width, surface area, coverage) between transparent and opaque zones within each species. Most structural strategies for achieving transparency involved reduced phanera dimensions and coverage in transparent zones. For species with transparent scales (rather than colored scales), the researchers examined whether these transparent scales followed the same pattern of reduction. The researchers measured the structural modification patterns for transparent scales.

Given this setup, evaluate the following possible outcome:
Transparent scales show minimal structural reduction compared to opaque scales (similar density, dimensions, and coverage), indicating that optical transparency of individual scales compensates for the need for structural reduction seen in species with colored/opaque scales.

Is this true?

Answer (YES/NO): NO